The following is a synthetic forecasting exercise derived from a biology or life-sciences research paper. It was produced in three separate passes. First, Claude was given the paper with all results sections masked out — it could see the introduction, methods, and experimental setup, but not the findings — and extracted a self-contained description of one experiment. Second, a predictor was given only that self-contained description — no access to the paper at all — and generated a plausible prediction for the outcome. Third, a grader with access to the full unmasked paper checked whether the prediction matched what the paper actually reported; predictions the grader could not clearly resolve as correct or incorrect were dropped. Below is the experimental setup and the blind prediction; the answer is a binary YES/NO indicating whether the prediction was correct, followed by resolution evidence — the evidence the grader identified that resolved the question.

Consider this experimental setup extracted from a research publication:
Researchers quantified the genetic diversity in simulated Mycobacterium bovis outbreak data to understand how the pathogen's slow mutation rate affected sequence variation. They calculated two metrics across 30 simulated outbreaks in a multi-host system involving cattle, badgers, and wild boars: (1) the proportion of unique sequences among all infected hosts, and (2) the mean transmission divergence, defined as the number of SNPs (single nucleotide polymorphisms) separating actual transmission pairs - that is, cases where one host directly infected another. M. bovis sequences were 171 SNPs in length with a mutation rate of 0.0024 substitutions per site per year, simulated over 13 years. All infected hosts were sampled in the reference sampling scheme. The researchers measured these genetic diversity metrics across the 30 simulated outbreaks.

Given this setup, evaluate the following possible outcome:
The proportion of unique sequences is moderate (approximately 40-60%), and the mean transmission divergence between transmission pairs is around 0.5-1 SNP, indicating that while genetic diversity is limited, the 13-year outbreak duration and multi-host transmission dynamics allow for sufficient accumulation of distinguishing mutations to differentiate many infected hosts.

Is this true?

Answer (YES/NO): NO